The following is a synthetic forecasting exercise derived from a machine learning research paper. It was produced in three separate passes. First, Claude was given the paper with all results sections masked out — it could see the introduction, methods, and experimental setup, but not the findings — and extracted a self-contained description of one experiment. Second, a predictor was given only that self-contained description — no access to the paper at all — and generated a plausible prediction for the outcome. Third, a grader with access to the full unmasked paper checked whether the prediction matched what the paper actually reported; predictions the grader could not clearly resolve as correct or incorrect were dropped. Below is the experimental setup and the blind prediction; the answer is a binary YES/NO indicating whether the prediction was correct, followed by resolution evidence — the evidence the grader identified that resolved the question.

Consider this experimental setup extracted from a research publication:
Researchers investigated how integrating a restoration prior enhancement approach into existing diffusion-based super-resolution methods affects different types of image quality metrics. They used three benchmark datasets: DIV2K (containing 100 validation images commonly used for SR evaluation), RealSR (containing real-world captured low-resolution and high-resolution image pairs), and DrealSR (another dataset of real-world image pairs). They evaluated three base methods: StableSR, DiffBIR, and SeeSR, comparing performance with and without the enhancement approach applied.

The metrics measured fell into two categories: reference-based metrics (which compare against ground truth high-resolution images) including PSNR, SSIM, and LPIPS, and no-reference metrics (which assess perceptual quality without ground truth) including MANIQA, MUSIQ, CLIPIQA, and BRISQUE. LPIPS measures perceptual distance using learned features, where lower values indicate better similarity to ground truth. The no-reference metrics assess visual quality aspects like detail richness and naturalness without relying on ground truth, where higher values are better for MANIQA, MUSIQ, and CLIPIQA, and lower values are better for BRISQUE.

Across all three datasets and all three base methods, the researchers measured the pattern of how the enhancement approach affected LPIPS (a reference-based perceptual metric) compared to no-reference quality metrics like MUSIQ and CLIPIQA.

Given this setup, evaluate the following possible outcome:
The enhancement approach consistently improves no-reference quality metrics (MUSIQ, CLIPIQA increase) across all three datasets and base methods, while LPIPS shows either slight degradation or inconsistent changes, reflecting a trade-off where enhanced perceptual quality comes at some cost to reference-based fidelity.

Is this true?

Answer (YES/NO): YES